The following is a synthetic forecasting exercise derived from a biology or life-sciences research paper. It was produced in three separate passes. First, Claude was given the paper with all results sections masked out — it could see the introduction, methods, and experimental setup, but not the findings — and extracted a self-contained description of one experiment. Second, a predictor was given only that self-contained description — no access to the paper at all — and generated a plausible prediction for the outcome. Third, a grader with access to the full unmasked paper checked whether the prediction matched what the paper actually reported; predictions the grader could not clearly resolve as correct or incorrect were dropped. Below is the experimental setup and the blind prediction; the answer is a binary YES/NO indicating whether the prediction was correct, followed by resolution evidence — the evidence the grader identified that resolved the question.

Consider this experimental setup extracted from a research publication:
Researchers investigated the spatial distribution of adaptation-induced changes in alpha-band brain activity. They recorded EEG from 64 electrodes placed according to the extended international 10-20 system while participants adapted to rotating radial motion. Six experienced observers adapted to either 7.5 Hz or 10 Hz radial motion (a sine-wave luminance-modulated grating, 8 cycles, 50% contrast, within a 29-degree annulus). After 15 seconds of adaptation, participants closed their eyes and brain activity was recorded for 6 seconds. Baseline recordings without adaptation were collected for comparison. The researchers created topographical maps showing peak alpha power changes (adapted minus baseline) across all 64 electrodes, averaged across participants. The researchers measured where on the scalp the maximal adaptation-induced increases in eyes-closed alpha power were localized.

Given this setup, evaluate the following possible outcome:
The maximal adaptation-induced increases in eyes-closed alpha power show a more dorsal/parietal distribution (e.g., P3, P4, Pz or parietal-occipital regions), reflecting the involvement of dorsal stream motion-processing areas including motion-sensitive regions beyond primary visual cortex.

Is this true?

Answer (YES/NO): NO